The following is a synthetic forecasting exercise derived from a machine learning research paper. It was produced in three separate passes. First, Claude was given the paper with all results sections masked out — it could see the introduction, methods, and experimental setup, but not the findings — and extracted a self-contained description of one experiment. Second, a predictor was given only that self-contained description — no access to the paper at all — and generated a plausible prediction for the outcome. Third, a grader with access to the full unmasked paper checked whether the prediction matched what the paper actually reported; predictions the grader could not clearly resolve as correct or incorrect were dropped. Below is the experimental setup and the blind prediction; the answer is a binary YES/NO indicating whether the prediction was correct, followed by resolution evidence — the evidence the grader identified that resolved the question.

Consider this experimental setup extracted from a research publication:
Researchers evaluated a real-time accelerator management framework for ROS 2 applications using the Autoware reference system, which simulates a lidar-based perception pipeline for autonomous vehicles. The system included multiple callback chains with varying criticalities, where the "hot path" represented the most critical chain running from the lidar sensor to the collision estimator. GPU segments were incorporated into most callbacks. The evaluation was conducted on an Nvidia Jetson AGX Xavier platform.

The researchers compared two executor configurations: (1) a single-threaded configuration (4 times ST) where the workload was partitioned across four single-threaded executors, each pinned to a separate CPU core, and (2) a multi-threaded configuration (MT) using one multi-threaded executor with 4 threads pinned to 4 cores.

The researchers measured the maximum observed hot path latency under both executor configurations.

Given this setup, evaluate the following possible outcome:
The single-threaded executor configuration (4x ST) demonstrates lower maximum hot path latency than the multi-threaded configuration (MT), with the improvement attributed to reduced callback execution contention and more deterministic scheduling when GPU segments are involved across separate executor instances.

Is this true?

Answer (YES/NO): YES